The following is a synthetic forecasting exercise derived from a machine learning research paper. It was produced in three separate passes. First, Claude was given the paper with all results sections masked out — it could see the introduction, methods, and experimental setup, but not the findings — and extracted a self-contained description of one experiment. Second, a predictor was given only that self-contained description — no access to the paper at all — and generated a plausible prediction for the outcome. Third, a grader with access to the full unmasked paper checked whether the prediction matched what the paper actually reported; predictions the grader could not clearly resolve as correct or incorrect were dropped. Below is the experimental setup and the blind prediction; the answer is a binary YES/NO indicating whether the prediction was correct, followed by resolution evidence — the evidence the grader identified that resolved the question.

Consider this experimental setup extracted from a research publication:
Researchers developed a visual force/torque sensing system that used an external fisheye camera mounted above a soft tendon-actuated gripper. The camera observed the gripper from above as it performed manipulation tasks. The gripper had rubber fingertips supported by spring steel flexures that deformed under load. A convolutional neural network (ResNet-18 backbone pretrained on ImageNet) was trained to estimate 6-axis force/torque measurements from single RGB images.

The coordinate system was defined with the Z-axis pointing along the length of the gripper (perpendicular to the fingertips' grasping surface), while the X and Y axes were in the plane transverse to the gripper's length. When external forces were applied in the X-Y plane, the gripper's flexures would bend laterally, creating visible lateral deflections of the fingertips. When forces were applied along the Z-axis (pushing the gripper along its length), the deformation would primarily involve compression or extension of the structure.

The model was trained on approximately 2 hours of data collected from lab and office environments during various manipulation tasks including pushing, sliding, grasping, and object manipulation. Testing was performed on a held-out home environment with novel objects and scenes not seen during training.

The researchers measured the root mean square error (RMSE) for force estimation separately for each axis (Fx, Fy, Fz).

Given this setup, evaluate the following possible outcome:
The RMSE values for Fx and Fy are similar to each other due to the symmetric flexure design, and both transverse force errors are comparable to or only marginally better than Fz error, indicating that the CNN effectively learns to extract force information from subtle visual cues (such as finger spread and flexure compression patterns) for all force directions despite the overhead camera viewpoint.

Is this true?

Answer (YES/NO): NO